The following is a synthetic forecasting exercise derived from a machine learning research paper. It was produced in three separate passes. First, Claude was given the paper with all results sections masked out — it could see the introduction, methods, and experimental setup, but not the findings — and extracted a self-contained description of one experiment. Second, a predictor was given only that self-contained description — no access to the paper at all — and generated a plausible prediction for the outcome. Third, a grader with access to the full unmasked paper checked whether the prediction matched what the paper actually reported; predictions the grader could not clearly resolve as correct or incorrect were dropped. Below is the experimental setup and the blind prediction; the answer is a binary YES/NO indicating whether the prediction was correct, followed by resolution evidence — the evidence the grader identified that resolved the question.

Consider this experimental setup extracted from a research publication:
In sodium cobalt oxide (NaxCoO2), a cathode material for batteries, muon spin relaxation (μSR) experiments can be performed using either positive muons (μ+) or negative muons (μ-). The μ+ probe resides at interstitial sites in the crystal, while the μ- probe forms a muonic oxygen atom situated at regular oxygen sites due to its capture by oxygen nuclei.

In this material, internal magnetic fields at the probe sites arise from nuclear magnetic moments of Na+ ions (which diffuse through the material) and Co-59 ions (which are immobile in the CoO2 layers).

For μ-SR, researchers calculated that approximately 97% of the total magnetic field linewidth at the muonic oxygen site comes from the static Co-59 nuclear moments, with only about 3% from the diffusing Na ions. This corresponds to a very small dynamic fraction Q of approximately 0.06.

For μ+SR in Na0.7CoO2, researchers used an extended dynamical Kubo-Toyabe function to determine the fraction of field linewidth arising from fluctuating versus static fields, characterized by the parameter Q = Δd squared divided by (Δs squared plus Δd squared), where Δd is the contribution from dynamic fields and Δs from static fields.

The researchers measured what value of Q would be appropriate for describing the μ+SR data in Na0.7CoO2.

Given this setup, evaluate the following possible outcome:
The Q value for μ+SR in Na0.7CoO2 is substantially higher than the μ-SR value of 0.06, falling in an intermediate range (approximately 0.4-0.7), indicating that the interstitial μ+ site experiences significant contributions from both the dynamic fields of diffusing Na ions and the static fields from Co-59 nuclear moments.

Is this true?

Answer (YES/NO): NO